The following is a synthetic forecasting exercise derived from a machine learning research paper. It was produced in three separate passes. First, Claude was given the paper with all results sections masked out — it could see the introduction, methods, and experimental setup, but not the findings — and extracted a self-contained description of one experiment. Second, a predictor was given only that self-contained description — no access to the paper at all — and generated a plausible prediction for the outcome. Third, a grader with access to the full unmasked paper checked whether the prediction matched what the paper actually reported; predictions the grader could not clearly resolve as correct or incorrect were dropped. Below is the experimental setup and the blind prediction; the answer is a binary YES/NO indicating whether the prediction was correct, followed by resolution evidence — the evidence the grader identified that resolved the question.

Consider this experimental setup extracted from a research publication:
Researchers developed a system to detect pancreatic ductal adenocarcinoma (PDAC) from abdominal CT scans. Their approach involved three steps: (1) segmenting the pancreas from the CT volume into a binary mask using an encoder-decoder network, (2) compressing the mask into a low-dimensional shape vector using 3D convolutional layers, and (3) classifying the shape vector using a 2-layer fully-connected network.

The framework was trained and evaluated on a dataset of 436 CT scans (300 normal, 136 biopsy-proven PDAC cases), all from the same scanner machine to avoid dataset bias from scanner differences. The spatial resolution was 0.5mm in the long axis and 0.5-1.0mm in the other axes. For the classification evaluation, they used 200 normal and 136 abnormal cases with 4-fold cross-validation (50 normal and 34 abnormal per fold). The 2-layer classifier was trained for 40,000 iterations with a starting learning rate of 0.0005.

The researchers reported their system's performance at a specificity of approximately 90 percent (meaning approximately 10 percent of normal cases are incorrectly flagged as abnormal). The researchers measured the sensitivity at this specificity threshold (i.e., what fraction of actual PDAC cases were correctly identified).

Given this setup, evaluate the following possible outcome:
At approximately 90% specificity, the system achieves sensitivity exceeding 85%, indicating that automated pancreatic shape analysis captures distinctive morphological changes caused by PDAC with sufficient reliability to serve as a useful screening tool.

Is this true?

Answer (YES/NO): NO